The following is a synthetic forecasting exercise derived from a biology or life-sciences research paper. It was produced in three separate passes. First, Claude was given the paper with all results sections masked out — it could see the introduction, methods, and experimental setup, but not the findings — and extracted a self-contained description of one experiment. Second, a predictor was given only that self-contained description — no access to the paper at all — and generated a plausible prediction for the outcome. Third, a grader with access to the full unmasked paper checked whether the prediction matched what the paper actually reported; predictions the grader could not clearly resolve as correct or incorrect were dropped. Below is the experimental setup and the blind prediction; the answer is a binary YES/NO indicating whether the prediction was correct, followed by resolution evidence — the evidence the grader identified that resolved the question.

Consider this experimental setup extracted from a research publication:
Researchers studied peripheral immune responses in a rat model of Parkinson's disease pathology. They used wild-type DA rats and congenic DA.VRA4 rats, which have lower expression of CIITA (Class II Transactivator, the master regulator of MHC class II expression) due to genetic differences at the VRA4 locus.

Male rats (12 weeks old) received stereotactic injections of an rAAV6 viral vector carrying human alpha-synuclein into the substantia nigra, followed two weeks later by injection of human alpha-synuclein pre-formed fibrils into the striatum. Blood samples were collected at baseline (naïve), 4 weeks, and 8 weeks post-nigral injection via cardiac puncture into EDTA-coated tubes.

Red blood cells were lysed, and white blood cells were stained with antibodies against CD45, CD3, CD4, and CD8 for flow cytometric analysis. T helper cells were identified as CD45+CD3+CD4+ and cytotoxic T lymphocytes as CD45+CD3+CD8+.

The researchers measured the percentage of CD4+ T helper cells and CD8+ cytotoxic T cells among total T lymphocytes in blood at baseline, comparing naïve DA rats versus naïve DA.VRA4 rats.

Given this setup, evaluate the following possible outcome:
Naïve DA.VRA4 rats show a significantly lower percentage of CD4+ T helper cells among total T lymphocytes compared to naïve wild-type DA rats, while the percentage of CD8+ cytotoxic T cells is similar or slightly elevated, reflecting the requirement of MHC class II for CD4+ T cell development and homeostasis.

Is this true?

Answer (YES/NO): YES